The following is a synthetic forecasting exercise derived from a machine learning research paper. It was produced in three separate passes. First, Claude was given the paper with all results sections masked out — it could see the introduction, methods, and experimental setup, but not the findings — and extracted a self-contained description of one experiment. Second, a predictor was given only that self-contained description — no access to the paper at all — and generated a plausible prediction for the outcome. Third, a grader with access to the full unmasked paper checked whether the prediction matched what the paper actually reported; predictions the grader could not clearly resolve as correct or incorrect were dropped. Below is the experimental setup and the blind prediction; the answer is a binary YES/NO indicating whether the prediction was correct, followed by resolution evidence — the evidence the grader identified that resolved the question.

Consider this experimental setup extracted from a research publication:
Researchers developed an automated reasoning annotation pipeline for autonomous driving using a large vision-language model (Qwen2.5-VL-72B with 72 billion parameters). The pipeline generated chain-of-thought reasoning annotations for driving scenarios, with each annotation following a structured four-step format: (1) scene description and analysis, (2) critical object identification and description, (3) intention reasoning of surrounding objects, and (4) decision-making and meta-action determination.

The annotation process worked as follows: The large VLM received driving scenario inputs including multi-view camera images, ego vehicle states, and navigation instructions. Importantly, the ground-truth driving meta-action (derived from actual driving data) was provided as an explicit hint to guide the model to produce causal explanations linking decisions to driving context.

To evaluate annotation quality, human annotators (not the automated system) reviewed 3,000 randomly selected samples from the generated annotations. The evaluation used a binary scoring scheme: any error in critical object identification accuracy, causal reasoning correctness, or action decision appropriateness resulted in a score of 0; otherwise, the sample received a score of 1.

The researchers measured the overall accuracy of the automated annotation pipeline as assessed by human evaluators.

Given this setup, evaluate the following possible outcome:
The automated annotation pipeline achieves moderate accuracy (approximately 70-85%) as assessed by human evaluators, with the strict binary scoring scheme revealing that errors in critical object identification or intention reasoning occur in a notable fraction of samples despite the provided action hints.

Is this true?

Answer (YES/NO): NO